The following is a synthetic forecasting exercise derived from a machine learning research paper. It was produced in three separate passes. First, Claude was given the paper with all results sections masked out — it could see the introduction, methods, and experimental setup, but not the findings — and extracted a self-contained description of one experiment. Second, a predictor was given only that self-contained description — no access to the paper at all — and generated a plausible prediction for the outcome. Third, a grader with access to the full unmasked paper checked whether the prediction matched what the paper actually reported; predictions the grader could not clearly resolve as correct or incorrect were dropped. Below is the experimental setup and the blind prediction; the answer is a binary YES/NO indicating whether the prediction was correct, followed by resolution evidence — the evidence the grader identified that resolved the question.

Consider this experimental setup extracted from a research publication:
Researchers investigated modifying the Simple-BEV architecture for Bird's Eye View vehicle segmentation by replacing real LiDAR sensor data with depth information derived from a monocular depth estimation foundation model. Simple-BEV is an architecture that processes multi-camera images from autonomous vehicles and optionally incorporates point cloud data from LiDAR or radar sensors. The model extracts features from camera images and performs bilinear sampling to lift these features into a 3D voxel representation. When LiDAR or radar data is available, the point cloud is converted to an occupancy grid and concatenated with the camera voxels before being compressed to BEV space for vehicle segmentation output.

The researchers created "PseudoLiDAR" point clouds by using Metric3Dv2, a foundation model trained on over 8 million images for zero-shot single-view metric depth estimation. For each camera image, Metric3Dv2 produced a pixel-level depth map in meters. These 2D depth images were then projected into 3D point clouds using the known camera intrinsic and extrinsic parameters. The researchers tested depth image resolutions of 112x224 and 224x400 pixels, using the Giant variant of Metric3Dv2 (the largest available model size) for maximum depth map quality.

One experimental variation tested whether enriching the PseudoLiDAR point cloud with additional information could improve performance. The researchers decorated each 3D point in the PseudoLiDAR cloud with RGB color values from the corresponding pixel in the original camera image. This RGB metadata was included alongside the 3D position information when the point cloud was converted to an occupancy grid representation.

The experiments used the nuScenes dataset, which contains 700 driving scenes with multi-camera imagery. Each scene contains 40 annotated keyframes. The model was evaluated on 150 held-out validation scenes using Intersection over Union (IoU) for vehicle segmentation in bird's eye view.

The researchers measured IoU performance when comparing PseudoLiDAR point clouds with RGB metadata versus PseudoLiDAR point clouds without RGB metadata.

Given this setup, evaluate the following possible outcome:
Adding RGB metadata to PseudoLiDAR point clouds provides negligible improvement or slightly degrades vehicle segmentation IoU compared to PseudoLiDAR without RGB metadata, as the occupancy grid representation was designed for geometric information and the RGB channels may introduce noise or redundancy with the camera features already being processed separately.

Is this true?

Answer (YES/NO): YES